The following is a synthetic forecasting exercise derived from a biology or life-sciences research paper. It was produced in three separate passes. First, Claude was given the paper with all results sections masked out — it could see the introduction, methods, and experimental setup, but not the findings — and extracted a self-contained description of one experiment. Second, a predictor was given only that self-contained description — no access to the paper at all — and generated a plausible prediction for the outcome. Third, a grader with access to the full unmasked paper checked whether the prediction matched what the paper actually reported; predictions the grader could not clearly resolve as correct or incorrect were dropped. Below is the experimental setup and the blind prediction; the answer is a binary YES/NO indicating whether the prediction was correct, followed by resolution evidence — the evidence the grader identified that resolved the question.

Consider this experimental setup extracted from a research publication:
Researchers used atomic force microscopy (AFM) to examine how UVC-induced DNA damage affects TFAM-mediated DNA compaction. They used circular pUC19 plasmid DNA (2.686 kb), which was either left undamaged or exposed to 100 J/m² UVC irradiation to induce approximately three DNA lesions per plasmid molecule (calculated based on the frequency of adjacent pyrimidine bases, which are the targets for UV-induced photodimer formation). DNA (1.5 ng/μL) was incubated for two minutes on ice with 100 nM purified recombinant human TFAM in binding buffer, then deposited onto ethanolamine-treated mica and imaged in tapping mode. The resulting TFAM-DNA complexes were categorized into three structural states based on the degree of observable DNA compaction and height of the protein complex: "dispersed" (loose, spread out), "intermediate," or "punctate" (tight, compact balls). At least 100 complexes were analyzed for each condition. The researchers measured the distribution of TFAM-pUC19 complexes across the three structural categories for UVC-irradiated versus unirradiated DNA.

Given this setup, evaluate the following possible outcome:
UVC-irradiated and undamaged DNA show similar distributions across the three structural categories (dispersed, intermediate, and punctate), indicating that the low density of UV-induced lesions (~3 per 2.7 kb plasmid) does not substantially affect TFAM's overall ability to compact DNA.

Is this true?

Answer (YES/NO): NO